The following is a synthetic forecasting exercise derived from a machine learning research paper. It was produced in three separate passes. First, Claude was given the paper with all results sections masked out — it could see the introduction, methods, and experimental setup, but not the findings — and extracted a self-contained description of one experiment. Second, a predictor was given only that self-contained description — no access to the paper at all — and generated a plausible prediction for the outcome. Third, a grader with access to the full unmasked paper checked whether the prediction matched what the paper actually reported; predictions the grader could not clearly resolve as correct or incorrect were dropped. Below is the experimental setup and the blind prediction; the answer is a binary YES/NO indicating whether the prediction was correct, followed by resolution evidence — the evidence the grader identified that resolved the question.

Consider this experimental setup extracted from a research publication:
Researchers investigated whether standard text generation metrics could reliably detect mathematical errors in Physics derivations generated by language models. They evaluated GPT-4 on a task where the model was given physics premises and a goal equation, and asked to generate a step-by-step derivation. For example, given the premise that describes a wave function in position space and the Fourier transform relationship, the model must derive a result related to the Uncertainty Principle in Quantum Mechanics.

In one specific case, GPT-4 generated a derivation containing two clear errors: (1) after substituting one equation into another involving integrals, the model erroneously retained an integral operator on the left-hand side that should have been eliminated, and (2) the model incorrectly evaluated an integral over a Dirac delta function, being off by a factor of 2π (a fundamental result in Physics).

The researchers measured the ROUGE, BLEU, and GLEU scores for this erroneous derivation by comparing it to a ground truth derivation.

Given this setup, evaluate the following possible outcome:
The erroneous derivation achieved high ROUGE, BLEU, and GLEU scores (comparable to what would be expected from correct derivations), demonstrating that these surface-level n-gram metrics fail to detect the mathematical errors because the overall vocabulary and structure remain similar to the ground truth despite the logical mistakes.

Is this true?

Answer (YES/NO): YES